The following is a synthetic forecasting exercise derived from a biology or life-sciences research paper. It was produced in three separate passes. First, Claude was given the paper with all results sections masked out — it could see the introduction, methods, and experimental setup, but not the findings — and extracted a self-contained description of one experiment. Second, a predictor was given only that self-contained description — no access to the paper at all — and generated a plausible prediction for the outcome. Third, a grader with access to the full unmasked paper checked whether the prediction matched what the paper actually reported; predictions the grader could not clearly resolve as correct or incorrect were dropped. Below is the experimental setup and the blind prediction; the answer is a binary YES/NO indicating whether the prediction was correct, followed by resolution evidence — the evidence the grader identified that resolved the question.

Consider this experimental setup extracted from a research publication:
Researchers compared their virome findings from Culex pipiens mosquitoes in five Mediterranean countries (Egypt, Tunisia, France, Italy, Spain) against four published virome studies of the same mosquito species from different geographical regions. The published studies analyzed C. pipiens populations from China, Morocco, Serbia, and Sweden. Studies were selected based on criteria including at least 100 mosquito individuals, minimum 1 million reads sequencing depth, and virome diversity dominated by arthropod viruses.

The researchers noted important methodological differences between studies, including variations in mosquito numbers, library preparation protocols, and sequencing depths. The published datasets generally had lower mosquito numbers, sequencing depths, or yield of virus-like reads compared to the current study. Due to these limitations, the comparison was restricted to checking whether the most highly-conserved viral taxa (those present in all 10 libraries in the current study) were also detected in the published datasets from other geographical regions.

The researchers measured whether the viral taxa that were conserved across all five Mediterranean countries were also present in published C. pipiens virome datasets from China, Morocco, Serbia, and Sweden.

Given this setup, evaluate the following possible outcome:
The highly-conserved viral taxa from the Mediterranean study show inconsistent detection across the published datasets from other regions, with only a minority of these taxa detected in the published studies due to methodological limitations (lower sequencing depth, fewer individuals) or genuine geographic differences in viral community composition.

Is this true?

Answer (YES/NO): NO